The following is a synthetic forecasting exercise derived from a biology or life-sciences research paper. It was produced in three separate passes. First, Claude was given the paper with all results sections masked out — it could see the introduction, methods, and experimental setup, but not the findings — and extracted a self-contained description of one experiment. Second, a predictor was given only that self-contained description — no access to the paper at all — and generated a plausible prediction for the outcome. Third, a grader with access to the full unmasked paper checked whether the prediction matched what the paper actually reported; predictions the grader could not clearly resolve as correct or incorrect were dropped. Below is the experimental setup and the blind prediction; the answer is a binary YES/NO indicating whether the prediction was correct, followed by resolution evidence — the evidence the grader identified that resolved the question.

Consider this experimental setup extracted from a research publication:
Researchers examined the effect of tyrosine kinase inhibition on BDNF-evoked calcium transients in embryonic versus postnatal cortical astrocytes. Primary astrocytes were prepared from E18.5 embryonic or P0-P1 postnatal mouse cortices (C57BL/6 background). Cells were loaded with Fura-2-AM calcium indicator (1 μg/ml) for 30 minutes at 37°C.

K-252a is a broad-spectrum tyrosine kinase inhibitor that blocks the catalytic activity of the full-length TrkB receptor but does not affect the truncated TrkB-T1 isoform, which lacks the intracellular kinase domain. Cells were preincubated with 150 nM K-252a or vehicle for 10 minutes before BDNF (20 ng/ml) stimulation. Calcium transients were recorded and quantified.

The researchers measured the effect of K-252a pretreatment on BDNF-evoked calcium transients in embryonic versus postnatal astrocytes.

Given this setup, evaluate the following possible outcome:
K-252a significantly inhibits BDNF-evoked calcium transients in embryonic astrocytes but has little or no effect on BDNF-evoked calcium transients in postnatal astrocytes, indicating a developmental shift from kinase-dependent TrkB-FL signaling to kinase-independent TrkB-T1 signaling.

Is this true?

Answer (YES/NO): NO